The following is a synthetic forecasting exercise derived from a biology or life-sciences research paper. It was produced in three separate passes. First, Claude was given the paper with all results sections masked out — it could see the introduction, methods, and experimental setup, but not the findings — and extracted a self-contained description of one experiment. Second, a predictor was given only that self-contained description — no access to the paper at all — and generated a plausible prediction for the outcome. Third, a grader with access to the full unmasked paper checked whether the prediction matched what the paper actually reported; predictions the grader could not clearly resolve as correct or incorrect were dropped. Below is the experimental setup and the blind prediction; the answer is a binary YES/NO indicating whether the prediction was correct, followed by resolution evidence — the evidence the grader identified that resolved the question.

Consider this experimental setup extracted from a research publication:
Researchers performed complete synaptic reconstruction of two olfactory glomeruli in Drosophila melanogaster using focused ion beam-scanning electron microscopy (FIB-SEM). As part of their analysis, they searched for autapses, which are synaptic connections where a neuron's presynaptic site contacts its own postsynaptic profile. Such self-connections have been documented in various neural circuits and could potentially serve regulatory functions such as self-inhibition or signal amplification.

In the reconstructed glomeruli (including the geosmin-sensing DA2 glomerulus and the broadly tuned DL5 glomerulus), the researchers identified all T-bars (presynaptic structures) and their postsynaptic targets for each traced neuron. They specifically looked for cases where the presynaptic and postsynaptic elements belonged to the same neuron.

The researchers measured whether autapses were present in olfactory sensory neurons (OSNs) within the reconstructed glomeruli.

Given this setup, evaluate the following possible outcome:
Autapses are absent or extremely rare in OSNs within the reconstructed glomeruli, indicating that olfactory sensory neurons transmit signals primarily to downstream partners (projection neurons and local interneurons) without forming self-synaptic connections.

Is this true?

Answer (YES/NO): YES